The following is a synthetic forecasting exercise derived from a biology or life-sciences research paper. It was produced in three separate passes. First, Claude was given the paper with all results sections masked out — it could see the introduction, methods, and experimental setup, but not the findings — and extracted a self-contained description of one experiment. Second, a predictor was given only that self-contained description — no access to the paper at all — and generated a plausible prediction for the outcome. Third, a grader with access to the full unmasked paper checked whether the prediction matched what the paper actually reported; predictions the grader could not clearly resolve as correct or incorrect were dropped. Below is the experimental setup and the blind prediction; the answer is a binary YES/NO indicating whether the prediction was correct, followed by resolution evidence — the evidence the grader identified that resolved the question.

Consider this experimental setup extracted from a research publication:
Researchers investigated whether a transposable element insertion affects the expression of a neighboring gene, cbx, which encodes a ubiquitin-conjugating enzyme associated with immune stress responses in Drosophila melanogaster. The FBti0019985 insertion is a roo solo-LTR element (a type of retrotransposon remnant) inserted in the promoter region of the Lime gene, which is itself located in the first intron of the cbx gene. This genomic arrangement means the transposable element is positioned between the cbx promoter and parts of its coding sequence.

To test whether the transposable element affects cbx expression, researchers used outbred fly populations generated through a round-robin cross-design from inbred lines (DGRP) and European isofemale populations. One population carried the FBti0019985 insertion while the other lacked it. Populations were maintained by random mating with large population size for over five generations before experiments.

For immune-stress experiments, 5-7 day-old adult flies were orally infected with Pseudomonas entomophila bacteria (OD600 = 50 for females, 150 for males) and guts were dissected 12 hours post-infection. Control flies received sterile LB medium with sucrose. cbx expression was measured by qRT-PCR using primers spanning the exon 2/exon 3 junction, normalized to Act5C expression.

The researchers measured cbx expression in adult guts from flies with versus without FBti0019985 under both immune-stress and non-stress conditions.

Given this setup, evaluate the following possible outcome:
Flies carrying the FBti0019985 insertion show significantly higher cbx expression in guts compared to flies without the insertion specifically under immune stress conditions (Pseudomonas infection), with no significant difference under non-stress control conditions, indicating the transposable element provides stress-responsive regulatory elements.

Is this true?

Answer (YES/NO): NO